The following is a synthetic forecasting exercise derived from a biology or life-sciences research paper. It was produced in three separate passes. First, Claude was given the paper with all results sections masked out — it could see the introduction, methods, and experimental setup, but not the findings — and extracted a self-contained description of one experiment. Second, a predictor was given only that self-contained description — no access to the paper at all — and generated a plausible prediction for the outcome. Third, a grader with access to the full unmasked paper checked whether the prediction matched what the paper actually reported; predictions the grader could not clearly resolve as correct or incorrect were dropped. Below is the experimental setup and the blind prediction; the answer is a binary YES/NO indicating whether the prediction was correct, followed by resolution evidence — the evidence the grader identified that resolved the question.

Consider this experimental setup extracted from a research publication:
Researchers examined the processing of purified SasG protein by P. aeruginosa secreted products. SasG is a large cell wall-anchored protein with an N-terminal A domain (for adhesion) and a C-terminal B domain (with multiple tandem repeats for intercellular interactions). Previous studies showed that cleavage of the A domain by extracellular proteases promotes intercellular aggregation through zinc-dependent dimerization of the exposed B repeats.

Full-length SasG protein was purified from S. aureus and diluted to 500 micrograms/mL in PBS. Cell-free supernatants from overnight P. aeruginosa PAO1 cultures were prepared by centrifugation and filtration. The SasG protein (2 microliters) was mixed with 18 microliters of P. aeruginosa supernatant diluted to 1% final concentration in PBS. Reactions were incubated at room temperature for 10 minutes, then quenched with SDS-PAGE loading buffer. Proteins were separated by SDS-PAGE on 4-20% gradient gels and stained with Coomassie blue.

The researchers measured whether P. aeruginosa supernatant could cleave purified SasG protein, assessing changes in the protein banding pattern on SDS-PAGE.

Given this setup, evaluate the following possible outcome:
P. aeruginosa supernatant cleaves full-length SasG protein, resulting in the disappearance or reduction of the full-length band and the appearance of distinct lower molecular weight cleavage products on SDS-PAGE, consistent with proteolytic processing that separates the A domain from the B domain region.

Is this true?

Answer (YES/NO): YES